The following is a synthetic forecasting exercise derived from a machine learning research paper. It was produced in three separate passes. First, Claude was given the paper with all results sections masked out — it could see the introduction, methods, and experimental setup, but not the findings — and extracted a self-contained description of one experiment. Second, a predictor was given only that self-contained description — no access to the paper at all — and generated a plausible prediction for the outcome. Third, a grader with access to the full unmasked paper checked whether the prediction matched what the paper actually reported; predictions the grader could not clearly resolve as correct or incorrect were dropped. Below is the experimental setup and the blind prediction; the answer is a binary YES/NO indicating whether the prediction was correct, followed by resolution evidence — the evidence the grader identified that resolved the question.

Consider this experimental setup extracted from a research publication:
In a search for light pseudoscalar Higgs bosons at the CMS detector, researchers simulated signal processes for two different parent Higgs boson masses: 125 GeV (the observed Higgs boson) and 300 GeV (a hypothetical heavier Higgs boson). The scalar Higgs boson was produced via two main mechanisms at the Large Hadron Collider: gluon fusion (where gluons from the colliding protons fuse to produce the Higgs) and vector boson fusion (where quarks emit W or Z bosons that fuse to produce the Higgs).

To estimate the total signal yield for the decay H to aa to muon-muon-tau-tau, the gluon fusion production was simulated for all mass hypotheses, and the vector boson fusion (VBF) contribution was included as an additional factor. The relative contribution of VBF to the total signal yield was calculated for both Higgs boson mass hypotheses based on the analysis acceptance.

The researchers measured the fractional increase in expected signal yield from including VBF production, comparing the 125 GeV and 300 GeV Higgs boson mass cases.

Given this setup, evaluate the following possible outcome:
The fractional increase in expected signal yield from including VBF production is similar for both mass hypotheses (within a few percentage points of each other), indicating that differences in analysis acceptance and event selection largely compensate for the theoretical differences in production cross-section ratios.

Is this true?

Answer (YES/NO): NO